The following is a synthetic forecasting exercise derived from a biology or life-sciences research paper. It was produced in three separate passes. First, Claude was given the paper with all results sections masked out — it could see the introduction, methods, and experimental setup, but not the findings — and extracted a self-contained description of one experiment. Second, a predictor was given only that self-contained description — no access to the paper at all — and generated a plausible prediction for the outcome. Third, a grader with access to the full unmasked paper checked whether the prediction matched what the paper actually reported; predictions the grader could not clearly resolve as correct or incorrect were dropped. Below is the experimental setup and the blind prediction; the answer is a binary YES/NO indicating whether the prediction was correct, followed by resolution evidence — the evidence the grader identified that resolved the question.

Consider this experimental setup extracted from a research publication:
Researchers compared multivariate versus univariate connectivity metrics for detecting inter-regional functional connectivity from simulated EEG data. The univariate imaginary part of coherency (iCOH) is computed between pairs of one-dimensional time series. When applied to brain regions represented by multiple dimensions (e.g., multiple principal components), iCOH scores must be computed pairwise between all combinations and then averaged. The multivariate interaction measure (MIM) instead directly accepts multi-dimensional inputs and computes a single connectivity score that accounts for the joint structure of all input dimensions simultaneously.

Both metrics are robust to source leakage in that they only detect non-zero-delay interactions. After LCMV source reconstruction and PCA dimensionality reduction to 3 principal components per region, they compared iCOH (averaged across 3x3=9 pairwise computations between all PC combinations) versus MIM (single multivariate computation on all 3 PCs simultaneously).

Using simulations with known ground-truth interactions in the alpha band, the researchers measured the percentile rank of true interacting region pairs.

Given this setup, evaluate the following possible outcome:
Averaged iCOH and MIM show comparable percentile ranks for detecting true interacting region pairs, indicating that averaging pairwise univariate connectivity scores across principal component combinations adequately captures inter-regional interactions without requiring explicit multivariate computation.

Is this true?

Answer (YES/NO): NO